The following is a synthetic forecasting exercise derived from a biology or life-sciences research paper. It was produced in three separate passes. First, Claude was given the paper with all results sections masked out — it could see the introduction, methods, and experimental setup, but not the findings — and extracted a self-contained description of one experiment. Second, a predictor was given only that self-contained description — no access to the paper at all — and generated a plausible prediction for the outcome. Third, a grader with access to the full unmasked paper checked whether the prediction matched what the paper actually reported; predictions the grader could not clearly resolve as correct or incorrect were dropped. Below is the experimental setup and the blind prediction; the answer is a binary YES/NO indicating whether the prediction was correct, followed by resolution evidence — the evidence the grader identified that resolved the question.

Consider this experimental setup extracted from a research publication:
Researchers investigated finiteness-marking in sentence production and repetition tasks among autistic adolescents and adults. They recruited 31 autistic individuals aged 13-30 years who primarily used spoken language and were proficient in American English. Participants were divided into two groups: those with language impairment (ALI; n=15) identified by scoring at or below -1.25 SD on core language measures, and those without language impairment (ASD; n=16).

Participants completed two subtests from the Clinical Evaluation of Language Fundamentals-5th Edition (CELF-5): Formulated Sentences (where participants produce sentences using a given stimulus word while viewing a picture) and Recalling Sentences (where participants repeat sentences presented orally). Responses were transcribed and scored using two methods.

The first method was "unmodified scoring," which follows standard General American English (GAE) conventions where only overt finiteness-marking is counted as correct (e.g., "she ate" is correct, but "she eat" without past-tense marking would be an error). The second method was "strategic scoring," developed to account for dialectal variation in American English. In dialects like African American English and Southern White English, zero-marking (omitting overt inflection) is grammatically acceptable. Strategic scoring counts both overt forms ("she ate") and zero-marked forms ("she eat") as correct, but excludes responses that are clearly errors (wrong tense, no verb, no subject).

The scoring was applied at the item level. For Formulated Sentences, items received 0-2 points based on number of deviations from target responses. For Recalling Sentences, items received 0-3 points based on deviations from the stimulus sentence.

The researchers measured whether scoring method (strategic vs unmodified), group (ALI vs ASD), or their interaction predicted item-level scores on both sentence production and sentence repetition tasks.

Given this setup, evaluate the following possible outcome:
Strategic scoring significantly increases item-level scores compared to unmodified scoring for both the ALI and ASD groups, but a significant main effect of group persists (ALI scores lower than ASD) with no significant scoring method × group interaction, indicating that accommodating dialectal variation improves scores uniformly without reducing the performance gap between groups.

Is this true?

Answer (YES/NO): NO